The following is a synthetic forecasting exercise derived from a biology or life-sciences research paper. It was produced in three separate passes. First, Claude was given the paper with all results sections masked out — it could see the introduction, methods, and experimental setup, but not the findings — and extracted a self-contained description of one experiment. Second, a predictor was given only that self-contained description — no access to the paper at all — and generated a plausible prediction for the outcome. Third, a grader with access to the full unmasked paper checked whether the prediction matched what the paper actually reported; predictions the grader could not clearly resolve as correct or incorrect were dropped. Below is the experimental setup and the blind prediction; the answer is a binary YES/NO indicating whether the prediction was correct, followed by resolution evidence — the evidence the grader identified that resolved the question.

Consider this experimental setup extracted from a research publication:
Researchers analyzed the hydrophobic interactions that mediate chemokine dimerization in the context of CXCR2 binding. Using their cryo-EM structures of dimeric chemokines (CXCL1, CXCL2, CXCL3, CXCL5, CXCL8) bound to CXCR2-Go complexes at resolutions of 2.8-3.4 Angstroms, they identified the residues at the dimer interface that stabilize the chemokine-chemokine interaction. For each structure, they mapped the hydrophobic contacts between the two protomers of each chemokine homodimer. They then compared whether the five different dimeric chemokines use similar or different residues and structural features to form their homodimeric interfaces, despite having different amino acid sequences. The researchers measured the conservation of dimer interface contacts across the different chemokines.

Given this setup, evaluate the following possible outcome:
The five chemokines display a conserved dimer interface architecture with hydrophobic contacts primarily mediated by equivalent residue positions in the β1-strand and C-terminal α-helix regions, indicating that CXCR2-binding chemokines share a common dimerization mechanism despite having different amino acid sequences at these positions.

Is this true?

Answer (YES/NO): YES